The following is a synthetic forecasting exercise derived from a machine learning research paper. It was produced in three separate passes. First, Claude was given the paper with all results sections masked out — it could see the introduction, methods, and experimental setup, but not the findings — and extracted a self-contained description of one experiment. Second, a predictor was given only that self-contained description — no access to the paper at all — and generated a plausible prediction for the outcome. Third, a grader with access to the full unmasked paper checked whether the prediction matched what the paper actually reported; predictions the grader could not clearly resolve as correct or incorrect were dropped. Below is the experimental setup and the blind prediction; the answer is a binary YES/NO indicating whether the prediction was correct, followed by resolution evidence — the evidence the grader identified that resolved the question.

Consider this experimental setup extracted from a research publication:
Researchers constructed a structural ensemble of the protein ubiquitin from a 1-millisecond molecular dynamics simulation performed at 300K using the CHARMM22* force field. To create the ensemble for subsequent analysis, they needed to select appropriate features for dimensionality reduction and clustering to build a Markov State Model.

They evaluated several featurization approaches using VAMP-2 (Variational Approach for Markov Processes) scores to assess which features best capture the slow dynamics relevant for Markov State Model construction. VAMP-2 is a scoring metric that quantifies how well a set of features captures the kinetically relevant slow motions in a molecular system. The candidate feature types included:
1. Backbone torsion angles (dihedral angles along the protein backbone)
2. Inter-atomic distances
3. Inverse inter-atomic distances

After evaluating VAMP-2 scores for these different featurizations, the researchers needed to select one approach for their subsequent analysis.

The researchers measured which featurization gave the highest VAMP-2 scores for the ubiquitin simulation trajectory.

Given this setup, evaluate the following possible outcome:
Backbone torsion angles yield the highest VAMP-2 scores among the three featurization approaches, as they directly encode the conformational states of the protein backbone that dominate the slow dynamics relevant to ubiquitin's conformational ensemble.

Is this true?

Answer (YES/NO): NO